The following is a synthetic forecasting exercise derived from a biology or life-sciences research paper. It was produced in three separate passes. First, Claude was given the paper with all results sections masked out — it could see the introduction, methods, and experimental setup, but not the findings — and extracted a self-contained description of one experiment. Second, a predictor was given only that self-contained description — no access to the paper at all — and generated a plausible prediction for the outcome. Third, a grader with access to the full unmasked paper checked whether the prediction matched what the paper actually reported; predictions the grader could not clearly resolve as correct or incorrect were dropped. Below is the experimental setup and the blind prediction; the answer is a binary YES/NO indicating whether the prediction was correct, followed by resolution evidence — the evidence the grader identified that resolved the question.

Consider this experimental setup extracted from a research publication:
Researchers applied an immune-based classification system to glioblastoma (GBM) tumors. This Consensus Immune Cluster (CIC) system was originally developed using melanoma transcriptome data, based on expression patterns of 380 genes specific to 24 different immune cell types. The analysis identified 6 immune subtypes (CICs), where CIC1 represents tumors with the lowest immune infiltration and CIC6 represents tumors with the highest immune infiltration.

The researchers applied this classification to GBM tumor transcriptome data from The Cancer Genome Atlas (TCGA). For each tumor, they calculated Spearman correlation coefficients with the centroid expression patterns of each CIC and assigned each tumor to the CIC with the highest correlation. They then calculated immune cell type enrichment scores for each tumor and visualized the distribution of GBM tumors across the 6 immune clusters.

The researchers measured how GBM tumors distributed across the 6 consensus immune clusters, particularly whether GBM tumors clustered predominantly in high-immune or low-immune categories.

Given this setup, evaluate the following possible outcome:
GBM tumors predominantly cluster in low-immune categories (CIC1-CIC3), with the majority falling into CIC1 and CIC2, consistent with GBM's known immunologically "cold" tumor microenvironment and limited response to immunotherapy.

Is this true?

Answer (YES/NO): NO